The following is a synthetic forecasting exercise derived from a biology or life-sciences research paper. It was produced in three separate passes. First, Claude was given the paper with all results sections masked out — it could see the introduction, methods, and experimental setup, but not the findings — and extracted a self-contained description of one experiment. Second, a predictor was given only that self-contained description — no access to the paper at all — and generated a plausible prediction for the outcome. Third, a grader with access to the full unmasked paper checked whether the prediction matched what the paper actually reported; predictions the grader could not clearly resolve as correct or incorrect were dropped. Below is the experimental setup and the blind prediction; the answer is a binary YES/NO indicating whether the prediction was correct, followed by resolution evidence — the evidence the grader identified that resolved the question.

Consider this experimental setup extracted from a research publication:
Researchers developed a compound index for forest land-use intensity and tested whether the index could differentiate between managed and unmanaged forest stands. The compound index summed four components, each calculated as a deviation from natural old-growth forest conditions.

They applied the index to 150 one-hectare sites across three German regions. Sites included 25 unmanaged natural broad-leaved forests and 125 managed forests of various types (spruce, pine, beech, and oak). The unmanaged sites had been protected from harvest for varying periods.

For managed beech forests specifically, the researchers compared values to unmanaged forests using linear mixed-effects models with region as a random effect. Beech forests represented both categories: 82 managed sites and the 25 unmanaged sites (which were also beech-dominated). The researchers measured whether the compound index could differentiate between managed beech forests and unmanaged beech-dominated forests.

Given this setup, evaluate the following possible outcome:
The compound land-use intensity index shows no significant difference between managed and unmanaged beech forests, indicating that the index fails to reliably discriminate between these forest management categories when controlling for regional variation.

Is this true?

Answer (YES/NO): NO